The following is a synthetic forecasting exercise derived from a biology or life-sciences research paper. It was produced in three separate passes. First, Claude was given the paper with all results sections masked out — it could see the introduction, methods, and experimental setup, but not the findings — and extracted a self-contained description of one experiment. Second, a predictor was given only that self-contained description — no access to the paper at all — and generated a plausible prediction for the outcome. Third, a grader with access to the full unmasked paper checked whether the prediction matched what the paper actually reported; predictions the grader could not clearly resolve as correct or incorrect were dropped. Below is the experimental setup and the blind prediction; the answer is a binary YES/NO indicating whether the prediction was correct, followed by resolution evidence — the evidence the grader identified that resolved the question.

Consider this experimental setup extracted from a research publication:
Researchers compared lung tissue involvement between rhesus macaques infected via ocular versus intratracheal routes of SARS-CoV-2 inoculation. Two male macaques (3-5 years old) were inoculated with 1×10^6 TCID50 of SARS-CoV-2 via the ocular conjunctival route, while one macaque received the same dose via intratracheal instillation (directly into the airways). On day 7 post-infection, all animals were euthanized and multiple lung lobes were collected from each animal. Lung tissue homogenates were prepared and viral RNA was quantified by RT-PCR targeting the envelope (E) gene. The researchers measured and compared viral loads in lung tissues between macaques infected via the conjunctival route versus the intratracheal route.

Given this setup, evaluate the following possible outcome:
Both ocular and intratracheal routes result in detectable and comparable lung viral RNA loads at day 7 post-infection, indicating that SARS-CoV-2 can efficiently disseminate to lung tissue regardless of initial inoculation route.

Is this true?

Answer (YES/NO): NO